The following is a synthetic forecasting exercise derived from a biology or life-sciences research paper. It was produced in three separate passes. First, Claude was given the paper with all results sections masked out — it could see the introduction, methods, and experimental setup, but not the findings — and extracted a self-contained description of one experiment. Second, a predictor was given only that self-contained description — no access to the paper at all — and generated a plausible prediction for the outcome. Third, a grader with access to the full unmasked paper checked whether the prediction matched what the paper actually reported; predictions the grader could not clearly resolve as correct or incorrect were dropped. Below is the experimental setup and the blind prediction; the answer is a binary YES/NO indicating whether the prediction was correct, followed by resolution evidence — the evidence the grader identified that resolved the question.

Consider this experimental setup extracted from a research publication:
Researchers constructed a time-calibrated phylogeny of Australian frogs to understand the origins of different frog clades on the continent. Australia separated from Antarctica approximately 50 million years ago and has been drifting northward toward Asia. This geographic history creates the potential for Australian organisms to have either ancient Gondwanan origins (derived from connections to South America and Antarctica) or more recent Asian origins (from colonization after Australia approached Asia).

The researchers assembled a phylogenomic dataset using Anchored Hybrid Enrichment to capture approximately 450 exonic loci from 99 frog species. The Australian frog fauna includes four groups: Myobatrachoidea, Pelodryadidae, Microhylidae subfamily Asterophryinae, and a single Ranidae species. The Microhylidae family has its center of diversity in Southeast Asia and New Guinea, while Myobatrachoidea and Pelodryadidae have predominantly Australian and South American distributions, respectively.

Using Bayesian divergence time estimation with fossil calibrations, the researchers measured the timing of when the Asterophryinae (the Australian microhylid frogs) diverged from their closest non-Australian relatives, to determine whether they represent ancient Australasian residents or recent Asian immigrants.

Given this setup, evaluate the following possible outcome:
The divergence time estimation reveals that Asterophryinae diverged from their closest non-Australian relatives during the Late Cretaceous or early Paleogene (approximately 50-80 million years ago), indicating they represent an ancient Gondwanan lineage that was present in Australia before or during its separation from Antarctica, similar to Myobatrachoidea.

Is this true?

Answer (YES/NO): NO